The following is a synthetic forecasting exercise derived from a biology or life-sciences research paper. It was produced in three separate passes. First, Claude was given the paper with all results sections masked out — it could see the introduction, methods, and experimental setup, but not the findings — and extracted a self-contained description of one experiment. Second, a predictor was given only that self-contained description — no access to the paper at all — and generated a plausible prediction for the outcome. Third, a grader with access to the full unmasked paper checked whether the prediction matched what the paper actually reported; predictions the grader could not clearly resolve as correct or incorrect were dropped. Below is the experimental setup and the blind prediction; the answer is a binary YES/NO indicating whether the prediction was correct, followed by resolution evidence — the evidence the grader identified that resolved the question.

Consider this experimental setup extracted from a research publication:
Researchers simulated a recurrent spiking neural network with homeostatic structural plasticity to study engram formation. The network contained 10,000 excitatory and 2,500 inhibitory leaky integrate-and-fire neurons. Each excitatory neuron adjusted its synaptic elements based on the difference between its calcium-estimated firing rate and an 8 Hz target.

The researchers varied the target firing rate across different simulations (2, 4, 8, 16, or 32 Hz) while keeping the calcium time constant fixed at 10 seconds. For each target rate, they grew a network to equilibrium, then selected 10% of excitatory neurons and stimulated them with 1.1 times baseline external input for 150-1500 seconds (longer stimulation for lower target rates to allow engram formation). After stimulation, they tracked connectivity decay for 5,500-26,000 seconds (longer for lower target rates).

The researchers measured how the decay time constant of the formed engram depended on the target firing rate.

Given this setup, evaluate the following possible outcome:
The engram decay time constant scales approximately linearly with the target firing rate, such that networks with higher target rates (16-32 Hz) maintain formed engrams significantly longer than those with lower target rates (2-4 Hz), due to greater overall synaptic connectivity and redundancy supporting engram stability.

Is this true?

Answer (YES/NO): NO